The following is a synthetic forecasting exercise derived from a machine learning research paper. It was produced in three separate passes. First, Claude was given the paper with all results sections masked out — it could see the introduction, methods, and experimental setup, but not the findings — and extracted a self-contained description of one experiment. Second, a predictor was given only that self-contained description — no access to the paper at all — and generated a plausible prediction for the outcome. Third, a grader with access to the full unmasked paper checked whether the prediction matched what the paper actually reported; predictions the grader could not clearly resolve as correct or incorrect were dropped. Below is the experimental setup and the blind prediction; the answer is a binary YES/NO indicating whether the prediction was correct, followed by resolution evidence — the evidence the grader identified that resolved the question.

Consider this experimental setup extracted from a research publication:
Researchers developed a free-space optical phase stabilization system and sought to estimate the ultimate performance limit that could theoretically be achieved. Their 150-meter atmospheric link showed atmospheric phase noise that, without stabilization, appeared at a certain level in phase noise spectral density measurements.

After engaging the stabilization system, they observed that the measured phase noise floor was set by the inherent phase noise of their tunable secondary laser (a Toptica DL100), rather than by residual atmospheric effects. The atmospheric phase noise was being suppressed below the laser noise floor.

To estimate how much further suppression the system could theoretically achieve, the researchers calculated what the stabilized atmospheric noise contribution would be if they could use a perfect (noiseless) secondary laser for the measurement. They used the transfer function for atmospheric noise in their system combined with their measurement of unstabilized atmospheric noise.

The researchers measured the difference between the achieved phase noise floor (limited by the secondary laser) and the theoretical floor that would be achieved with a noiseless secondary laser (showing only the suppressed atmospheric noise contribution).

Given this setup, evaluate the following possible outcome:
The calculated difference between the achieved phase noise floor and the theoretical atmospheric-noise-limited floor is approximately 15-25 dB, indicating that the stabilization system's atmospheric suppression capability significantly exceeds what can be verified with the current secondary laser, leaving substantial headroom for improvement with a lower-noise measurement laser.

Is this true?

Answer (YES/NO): NO